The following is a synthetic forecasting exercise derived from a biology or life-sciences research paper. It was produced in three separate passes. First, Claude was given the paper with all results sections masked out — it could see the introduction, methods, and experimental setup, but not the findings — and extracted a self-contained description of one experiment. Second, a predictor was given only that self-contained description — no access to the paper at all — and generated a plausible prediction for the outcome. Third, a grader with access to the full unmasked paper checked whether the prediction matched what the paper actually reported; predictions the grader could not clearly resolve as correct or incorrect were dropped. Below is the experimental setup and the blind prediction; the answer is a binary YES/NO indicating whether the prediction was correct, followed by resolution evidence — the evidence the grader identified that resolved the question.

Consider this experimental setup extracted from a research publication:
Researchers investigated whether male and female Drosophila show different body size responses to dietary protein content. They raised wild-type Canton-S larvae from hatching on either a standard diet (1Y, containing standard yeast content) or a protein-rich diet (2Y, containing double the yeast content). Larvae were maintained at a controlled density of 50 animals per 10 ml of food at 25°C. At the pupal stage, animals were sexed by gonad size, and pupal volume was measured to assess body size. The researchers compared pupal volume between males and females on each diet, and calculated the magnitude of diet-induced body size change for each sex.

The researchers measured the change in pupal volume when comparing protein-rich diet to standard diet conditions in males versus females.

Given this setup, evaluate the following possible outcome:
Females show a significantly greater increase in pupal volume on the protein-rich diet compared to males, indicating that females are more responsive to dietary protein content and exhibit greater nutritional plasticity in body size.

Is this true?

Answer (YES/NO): YES